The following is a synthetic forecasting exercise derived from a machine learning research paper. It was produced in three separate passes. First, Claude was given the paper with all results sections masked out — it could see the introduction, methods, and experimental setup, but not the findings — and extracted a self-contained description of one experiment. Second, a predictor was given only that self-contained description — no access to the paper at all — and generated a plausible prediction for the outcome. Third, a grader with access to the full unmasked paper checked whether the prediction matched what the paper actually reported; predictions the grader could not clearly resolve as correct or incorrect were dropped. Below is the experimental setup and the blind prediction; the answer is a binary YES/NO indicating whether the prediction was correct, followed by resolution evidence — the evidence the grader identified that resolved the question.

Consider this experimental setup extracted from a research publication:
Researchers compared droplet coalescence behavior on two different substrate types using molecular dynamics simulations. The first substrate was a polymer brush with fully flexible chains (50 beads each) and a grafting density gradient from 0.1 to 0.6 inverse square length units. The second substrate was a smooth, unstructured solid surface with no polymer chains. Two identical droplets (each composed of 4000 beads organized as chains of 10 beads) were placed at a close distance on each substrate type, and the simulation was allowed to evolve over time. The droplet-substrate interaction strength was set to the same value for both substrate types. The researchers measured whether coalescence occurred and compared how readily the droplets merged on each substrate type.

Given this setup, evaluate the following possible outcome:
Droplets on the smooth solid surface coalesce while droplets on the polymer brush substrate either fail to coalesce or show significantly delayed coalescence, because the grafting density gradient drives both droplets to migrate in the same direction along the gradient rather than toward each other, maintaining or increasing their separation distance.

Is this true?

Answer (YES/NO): NO